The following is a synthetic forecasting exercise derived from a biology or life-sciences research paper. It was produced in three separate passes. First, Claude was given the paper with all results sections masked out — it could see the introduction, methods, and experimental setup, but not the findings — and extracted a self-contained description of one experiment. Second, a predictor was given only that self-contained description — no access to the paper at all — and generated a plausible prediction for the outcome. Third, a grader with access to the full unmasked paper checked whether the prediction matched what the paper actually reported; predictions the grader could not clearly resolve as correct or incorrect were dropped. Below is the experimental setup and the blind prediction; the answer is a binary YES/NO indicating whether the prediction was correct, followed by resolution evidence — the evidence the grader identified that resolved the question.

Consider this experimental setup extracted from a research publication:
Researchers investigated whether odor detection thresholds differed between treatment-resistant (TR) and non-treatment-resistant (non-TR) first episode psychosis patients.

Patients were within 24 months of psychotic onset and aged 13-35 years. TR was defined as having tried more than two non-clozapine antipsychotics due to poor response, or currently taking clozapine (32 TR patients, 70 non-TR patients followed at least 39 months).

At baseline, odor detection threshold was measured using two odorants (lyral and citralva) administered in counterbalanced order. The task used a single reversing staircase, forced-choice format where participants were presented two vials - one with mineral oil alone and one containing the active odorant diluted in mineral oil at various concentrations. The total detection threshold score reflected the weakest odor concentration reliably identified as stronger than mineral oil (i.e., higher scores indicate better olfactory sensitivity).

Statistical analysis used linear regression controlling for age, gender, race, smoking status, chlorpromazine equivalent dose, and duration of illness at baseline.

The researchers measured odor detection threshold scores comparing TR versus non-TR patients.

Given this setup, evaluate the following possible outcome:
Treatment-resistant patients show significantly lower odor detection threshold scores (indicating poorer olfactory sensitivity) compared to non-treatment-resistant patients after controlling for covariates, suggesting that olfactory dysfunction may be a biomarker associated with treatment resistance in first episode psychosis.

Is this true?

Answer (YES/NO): NO